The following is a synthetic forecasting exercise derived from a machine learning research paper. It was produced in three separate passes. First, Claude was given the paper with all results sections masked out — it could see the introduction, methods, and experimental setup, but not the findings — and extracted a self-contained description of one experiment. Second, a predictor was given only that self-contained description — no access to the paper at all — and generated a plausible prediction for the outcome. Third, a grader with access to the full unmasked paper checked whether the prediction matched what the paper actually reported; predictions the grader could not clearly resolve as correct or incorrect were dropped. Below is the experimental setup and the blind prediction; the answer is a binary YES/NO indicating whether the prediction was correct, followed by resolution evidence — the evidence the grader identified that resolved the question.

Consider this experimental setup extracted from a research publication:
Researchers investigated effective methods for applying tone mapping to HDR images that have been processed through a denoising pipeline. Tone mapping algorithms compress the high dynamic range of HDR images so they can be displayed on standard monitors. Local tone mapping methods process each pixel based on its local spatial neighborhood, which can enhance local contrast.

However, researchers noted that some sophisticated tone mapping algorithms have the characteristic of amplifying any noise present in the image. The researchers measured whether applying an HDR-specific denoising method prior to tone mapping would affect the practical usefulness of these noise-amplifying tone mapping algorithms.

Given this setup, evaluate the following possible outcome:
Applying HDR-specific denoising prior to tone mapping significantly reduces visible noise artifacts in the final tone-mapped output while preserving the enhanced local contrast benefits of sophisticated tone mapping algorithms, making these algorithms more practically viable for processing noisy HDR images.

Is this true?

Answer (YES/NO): YES